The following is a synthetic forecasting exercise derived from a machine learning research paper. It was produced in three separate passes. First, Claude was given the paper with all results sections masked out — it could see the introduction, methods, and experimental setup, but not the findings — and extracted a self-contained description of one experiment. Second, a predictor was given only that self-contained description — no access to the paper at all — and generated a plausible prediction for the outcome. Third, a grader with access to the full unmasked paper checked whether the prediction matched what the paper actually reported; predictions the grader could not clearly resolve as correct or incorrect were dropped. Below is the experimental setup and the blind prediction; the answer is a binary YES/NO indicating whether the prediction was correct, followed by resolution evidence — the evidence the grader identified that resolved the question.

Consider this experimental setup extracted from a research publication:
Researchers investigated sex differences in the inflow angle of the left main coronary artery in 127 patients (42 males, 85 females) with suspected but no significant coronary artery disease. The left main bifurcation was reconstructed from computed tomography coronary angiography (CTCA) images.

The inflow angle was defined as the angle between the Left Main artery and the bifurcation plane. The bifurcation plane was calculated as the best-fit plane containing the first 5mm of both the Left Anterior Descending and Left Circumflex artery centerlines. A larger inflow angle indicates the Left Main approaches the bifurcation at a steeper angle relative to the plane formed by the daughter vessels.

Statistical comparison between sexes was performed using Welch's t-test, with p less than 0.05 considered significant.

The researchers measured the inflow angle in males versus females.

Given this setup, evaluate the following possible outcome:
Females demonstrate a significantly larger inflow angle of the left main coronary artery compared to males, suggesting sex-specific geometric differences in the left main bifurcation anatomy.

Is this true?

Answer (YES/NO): YES